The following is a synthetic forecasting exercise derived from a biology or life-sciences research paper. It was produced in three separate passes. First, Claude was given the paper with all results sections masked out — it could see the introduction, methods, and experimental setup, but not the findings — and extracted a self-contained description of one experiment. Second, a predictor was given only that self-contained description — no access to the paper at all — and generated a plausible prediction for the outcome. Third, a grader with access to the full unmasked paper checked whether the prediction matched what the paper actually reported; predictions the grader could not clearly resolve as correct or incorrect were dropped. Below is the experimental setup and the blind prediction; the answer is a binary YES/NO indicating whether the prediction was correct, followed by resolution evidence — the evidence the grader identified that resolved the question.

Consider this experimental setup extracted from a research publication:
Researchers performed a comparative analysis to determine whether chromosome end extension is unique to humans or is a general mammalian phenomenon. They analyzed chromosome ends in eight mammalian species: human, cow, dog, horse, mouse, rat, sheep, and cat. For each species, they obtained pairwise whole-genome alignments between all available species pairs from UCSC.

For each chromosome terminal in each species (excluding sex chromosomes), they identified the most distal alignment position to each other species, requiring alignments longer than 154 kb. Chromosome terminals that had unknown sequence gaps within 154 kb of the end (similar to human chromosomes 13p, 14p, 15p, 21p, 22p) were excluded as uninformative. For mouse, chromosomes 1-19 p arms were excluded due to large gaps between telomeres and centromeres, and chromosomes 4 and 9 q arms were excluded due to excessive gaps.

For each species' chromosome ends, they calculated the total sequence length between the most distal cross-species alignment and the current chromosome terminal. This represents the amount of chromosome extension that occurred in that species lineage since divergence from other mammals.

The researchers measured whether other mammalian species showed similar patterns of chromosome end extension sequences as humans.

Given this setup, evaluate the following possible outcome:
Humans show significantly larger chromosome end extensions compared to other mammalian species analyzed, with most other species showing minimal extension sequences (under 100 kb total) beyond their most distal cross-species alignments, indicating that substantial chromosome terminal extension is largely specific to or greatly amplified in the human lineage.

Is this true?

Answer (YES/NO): NO